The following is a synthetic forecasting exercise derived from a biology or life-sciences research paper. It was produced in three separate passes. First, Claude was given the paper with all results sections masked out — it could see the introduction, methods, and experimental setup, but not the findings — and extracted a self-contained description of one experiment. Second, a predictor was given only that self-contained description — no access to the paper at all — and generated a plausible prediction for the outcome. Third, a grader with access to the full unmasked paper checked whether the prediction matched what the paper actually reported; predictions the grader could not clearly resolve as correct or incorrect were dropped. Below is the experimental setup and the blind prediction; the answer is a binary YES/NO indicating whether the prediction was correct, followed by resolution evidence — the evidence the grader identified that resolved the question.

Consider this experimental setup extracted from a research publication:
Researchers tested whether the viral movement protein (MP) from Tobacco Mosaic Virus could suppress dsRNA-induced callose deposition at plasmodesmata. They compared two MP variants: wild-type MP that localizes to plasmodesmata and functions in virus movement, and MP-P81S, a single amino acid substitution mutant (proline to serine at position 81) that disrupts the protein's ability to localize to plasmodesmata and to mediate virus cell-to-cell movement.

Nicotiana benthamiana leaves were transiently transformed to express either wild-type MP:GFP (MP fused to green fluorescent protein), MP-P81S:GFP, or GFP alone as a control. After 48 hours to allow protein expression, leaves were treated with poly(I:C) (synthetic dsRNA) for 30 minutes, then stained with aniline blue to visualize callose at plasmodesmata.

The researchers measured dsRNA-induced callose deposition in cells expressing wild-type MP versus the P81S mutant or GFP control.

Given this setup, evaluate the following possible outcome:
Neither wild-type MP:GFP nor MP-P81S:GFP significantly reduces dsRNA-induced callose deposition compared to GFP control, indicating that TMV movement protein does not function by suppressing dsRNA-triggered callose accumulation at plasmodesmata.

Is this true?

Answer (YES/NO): NO